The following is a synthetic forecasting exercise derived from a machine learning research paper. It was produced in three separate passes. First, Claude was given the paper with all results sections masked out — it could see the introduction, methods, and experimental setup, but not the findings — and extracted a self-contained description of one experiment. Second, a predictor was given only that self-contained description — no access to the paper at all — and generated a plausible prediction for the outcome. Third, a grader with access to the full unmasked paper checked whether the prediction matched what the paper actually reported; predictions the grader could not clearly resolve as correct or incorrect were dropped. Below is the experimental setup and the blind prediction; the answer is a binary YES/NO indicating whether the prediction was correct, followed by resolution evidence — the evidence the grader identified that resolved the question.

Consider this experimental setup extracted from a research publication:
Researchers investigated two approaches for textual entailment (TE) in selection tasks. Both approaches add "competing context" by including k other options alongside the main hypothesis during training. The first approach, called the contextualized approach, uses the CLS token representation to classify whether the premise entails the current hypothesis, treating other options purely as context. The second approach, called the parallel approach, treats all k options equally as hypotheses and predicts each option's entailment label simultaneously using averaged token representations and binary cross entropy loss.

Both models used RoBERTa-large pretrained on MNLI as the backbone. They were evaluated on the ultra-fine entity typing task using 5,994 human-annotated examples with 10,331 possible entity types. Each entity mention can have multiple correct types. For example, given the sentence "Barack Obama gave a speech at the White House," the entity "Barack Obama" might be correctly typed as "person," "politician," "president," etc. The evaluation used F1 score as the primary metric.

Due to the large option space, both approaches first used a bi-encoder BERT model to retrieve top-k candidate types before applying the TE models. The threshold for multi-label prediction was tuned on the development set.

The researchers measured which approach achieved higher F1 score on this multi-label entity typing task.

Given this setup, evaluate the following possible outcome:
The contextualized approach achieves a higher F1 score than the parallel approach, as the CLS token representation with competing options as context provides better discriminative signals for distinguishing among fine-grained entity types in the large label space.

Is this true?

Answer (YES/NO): NO